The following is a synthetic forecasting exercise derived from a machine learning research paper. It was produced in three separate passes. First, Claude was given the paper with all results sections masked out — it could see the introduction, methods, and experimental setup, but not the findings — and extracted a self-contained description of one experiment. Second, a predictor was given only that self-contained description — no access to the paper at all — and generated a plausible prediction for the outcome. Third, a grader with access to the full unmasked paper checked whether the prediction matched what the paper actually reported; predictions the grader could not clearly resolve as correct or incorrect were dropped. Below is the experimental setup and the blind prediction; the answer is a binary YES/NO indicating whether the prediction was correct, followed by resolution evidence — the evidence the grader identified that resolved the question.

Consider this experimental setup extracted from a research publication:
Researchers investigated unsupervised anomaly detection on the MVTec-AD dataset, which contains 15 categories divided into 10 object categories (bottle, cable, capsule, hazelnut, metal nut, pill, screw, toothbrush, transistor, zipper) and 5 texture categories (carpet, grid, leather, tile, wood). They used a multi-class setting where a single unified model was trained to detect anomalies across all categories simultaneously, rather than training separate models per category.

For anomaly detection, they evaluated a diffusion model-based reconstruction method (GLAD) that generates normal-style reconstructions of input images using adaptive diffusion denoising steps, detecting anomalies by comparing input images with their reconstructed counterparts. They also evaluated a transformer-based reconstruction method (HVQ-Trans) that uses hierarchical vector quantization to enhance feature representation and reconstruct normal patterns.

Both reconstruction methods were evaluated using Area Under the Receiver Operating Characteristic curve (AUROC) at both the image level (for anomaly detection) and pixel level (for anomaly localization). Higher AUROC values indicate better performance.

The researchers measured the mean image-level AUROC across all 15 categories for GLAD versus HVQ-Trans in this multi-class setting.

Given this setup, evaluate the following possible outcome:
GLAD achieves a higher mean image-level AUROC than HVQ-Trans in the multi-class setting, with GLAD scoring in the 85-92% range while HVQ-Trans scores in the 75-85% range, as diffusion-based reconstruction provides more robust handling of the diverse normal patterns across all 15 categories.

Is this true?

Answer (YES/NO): NO